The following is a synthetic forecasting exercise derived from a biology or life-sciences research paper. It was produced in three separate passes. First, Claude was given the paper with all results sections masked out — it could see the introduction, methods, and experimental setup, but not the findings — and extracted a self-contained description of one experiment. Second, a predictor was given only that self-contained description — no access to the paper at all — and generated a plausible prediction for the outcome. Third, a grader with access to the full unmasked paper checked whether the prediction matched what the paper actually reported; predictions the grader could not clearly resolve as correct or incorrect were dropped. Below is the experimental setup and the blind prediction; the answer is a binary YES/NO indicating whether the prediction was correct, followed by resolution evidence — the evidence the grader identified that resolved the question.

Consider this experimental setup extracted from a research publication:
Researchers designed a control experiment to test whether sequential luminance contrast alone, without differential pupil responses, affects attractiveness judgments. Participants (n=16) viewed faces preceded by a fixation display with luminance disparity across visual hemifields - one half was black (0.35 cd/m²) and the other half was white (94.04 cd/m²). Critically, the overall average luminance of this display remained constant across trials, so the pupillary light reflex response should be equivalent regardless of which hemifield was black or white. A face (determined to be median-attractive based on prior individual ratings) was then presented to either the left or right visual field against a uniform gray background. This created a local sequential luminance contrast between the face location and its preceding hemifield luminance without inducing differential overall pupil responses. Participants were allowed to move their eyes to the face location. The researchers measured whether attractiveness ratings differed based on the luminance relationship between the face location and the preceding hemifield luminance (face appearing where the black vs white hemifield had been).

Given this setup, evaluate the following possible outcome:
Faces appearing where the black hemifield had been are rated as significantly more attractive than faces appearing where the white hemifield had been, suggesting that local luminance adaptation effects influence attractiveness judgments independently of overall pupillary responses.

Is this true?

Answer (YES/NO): NO